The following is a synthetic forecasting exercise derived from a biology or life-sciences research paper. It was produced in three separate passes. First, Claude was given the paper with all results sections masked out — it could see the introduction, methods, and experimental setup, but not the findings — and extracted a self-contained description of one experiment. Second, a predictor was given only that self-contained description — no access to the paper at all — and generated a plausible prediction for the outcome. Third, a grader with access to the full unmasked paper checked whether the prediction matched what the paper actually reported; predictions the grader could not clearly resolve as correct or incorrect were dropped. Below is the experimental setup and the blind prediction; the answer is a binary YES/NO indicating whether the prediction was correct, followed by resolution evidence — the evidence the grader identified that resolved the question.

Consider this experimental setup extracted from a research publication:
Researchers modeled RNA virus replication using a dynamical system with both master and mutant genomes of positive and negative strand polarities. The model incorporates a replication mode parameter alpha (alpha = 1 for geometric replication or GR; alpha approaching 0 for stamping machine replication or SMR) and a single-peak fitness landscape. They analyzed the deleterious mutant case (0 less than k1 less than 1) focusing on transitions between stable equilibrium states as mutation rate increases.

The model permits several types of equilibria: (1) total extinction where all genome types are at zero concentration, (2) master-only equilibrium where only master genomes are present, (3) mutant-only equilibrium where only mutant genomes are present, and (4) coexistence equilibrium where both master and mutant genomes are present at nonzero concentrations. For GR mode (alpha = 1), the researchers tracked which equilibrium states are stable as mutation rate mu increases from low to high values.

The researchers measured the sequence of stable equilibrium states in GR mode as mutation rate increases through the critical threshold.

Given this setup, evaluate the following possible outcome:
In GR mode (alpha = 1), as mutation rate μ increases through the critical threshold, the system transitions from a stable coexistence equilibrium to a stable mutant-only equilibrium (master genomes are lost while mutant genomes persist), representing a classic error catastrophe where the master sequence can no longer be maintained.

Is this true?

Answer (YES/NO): YES